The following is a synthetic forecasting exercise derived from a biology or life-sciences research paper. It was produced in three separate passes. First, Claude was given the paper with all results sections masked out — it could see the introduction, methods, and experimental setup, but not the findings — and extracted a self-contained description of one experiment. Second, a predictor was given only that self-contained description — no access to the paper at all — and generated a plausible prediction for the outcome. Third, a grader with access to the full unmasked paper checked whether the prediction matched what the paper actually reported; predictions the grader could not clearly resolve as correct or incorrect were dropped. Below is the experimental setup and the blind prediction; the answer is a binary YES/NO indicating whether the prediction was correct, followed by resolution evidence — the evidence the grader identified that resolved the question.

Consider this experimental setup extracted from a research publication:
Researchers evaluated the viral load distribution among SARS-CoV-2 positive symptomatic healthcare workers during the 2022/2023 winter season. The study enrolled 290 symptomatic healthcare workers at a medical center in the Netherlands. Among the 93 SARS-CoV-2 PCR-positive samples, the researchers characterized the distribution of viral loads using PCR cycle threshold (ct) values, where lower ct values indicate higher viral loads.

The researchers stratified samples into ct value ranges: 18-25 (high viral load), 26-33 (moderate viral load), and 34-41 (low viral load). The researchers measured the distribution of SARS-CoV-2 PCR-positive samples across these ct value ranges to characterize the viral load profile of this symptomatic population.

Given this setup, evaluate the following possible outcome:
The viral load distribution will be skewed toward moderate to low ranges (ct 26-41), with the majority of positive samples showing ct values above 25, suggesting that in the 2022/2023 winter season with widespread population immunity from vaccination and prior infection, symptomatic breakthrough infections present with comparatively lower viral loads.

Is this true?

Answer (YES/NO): NO